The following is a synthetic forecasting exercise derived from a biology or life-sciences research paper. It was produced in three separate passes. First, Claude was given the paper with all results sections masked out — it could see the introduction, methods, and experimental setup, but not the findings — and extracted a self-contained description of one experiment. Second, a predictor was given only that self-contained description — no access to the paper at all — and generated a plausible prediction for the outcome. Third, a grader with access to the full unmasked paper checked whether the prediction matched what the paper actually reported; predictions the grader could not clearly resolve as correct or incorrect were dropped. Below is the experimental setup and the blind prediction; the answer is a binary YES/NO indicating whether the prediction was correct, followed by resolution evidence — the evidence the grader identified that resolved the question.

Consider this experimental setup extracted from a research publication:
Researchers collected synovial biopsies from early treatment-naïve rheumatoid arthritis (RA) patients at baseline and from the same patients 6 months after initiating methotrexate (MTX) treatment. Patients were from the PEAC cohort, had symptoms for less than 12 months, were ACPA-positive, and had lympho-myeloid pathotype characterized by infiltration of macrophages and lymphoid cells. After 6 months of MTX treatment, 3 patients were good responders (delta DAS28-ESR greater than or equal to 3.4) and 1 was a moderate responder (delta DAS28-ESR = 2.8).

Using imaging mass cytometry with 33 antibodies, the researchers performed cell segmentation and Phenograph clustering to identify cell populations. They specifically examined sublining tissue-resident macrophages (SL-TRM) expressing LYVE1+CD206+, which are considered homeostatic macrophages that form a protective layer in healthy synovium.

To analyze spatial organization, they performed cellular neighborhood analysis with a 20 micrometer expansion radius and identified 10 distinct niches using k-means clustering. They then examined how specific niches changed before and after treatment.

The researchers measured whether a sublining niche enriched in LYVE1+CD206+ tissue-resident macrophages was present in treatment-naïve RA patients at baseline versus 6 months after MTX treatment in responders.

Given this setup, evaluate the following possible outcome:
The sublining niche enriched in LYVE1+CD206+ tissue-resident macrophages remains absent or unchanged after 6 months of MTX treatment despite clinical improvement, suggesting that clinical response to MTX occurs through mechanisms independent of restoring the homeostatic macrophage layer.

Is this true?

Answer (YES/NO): NO